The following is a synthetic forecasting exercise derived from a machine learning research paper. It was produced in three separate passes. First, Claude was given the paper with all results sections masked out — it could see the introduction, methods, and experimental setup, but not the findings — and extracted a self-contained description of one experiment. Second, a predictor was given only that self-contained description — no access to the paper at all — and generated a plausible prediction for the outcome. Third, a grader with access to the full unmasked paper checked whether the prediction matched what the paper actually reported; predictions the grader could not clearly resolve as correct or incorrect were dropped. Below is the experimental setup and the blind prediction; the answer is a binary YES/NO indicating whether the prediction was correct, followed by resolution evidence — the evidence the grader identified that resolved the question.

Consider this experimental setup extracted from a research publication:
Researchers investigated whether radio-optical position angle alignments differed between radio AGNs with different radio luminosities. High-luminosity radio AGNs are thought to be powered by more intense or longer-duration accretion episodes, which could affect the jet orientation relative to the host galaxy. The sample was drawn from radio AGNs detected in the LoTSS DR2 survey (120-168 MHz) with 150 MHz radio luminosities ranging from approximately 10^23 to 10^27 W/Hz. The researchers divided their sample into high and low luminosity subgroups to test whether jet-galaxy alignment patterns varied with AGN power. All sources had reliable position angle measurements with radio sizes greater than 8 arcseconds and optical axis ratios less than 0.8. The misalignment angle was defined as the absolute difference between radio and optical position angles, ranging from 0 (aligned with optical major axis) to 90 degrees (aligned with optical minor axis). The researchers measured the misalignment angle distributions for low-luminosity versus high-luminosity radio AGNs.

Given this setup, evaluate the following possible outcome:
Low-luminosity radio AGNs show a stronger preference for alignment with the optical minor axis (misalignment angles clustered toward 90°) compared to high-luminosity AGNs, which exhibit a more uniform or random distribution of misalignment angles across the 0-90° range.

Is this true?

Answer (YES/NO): YES